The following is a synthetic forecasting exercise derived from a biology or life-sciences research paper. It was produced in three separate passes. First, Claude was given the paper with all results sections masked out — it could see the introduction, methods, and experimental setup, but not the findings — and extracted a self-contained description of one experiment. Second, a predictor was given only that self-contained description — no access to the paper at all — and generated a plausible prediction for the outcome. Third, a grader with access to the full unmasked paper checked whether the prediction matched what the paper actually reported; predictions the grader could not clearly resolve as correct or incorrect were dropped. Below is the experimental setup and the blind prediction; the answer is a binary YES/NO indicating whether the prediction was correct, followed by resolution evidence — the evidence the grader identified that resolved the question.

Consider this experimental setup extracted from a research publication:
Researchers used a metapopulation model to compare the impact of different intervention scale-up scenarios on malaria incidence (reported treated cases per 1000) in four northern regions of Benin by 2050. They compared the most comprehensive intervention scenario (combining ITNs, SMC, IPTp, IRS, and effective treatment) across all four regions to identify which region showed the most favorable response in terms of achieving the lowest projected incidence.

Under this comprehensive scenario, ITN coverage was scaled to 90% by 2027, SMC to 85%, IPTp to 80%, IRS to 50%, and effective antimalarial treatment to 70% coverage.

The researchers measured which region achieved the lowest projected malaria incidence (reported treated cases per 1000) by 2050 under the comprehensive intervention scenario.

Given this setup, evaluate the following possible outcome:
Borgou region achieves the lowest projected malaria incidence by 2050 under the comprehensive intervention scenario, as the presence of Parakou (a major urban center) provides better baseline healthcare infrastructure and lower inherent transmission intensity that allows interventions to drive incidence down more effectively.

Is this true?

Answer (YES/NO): YES